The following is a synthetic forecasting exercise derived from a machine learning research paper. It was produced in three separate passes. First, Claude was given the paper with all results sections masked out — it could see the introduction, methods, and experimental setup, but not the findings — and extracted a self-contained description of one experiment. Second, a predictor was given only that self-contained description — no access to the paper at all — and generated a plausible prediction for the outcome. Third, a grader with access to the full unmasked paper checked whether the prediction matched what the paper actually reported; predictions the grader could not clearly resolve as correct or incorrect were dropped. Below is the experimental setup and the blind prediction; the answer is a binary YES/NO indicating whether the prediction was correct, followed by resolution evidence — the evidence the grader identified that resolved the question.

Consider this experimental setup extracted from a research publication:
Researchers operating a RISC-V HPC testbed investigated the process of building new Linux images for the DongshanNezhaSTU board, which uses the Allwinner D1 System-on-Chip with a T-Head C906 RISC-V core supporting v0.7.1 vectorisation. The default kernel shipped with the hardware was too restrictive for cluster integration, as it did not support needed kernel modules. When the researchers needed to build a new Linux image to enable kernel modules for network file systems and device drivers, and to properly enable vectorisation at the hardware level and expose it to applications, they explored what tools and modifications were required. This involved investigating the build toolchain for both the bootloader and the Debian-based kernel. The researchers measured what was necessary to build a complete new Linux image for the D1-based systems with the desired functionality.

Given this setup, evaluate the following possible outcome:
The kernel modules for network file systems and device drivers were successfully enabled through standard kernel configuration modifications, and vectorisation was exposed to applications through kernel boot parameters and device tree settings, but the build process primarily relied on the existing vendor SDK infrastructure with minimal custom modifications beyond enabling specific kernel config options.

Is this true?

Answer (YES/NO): NO